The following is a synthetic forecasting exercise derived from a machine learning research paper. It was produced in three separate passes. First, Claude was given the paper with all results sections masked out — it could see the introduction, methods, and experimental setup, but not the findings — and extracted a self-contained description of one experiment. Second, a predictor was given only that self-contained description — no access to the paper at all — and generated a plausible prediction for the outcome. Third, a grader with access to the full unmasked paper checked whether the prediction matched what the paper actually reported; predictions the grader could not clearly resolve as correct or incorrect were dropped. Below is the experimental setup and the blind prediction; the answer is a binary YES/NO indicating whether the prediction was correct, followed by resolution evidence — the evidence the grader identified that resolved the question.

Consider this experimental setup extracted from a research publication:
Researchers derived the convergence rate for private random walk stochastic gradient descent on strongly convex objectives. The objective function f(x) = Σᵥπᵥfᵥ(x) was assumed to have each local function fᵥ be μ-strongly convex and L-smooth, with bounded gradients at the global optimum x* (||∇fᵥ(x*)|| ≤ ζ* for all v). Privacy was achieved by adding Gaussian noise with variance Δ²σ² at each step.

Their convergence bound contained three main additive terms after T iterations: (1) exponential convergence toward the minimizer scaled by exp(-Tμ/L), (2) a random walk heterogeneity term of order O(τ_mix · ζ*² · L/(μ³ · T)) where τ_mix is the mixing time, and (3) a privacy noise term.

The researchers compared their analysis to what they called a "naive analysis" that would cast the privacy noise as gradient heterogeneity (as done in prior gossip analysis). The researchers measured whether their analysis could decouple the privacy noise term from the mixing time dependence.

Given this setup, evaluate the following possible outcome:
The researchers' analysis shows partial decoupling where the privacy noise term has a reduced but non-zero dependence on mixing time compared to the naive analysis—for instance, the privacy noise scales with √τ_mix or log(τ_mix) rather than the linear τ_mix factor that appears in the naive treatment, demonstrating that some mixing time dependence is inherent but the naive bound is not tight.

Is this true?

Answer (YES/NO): NO